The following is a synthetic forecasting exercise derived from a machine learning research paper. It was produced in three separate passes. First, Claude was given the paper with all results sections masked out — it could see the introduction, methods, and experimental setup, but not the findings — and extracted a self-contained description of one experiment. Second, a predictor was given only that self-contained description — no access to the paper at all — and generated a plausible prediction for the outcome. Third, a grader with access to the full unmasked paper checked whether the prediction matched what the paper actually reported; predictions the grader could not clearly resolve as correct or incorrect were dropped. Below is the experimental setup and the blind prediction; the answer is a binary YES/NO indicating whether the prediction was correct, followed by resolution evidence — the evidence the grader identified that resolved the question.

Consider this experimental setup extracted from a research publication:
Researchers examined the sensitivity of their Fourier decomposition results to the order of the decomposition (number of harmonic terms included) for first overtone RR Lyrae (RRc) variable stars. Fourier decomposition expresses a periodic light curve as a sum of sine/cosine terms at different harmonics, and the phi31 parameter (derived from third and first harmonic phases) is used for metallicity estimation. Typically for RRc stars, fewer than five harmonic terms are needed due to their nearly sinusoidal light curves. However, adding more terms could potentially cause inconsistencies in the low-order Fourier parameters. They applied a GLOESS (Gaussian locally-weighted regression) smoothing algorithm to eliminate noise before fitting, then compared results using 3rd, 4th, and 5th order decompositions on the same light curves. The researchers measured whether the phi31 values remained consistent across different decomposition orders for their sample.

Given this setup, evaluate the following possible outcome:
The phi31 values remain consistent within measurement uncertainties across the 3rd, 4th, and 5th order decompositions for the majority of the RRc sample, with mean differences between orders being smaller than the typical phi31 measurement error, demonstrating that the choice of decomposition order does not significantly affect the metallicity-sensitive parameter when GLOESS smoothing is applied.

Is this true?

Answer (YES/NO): YES